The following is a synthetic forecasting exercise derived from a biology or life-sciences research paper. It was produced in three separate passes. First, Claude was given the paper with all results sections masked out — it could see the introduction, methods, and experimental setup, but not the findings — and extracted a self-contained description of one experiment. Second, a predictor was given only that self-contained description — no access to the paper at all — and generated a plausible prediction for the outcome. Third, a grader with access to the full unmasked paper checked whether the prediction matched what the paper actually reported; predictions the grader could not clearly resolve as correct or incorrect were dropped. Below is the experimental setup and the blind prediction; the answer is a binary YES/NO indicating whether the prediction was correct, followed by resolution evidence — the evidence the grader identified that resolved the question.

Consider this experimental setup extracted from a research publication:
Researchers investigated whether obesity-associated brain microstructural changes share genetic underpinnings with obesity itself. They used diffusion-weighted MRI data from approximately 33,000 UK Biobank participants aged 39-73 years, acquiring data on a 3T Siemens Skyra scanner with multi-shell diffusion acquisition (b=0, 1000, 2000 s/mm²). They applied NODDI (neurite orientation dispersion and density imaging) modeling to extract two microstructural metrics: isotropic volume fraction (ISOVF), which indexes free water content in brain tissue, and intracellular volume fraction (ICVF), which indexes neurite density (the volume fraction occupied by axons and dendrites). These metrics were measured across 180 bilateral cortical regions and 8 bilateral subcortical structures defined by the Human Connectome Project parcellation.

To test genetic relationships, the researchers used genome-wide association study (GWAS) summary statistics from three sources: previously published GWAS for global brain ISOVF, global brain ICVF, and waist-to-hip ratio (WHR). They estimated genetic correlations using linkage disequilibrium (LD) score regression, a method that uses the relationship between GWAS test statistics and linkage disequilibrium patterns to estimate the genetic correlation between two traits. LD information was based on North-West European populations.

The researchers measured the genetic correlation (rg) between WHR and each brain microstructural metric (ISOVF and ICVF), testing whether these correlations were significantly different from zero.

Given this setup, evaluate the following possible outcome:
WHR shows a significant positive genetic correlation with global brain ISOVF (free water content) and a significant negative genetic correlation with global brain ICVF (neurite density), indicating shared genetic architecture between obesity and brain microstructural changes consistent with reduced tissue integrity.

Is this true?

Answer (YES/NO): NO